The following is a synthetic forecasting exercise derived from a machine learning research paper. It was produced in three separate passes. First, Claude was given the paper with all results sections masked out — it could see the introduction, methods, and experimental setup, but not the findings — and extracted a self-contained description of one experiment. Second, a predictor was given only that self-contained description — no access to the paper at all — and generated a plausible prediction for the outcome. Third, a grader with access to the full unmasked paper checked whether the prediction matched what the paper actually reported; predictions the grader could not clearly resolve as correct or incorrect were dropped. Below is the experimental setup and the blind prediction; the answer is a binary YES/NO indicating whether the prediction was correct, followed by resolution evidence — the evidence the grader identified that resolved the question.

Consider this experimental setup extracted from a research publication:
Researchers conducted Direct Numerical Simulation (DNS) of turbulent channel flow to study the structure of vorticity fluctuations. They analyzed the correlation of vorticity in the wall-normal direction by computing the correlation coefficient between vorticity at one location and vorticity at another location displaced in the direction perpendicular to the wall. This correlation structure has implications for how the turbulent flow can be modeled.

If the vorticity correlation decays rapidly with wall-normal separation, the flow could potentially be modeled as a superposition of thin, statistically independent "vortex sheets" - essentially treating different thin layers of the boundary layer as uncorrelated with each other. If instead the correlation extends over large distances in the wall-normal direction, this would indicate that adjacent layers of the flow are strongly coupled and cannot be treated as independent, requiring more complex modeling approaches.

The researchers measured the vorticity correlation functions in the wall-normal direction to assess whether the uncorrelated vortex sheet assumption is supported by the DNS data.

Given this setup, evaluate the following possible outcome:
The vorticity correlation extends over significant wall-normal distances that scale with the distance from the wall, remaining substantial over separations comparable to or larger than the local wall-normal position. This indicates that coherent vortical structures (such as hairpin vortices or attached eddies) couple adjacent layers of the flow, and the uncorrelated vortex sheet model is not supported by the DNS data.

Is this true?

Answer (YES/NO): NO